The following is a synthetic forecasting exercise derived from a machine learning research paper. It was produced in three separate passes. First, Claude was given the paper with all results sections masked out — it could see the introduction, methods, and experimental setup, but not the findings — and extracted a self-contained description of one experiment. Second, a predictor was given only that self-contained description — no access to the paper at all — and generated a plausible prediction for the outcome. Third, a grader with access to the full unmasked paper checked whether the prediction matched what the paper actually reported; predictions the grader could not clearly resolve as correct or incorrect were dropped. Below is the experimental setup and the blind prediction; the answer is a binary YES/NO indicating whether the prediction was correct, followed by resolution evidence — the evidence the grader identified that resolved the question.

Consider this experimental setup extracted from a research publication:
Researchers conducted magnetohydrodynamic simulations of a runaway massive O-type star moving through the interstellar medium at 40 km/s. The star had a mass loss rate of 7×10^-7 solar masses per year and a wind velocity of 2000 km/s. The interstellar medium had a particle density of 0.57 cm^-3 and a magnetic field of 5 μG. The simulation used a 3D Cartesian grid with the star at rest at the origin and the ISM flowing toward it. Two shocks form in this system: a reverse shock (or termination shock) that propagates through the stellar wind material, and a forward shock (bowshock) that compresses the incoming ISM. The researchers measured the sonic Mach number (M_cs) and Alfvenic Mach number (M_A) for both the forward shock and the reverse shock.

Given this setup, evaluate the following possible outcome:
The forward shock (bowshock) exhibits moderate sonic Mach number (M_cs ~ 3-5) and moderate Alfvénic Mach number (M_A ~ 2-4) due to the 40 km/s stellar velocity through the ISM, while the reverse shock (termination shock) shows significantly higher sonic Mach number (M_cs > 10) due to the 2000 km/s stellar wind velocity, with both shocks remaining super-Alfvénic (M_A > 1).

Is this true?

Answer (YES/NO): YES